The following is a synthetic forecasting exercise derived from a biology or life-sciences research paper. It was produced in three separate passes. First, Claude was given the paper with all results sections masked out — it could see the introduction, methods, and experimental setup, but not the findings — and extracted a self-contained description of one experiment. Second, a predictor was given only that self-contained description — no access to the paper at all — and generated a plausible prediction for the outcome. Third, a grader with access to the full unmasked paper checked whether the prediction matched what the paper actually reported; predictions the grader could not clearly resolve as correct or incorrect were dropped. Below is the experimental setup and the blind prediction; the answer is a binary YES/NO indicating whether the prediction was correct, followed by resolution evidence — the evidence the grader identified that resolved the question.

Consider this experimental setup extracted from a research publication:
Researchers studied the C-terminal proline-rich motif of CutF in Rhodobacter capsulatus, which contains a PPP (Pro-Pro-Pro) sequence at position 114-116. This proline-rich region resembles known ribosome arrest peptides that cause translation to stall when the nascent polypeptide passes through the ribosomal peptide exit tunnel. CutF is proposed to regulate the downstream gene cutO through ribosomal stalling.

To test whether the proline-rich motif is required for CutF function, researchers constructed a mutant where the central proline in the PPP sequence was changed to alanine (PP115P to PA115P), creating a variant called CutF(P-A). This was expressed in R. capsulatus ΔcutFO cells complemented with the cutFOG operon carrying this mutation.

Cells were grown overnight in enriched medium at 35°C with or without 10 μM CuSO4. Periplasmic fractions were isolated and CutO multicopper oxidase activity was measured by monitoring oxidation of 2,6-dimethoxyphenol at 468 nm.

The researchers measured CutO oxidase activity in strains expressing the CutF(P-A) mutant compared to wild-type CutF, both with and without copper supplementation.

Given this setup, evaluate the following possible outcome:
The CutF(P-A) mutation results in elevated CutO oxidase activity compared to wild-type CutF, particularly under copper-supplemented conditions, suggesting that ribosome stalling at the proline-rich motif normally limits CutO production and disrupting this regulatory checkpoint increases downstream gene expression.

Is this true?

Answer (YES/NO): NO